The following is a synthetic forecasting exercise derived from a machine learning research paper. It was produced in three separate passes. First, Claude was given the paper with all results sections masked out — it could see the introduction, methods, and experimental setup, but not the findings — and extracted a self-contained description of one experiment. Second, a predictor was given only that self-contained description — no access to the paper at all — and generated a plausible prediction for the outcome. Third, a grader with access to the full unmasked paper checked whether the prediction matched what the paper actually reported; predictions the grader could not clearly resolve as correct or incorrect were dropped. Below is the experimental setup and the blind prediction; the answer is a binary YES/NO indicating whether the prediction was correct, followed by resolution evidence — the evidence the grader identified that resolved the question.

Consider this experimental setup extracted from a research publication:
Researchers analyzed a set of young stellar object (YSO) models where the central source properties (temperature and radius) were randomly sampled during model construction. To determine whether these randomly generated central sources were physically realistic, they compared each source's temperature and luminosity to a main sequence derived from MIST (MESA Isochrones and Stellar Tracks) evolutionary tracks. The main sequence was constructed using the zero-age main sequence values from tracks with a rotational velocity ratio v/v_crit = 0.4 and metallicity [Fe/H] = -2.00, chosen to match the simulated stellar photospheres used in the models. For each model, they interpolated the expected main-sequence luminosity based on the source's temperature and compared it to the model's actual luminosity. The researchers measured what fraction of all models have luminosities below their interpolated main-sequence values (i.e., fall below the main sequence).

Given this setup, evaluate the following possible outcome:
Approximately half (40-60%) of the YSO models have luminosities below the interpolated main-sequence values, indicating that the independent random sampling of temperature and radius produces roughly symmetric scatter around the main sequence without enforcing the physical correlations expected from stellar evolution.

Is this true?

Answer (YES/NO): NO